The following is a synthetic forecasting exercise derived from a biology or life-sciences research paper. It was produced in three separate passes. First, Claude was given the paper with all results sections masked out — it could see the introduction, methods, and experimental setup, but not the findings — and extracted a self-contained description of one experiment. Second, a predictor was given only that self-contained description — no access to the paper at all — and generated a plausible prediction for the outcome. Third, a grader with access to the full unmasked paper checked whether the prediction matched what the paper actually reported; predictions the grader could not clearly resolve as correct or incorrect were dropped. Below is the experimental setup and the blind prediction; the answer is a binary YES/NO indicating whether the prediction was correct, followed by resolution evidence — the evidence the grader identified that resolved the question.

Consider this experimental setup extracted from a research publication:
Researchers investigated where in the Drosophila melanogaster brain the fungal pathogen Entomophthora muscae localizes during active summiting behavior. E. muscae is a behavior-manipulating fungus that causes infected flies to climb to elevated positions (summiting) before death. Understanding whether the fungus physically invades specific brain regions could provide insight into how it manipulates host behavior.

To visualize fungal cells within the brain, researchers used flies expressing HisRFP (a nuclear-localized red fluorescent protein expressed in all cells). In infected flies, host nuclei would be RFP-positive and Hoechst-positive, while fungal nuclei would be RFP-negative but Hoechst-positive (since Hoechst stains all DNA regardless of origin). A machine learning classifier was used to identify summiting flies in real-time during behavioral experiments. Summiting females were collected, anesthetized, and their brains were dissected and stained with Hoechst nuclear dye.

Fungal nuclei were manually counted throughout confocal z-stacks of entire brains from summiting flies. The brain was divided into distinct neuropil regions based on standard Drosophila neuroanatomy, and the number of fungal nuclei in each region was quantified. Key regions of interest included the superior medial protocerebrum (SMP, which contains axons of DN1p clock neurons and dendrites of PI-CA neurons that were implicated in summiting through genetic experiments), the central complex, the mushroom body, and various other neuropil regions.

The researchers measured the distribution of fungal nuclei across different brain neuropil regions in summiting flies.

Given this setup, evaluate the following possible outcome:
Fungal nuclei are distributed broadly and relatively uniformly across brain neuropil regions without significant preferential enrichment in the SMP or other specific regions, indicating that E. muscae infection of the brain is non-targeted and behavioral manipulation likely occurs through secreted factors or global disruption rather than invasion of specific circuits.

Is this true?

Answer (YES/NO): NO